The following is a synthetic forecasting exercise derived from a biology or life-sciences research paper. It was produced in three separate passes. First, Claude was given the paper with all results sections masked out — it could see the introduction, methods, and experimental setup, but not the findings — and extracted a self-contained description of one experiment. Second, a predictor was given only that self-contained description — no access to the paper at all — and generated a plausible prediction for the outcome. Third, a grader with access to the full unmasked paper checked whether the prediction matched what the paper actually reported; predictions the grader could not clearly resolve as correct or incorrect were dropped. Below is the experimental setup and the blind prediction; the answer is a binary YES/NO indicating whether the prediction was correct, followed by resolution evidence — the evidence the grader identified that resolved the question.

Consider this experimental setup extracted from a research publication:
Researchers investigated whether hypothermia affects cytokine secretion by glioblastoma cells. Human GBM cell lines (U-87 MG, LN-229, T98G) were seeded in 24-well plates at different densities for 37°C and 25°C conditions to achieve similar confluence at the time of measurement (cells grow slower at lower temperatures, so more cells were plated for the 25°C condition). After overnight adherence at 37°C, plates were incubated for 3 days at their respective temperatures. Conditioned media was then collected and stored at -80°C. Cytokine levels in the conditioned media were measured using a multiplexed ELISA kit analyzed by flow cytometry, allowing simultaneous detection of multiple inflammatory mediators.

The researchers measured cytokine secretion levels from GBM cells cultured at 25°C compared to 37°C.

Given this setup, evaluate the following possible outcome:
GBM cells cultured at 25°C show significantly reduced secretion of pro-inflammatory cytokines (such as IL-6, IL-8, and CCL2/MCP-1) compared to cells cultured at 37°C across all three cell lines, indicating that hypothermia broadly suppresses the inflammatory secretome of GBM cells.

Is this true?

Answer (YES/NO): NO